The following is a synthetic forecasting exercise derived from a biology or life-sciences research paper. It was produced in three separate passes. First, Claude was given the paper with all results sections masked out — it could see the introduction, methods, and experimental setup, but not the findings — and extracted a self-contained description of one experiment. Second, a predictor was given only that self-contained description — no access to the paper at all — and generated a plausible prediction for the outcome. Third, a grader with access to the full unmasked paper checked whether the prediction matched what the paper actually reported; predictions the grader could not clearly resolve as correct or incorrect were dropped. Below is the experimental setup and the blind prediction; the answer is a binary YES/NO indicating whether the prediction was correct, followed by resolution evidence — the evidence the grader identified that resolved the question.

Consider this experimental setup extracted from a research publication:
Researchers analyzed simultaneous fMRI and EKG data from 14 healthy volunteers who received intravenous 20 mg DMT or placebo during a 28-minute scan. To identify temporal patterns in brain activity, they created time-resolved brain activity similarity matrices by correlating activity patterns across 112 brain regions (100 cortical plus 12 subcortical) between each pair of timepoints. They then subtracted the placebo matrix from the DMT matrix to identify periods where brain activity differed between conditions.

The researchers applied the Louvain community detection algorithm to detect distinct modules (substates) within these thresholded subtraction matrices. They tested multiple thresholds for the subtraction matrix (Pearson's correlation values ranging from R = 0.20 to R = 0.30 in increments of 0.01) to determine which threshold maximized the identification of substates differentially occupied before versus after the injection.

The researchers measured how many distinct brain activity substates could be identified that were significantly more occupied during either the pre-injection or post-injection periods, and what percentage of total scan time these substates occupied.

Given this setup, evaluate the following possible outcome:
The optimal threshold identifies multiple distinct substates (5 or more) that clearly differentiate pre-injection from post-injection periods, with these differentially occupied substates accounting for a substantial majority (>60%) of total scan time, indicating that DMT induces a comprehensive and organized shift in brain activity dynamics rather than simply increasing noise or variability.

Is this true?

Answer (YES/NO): NO